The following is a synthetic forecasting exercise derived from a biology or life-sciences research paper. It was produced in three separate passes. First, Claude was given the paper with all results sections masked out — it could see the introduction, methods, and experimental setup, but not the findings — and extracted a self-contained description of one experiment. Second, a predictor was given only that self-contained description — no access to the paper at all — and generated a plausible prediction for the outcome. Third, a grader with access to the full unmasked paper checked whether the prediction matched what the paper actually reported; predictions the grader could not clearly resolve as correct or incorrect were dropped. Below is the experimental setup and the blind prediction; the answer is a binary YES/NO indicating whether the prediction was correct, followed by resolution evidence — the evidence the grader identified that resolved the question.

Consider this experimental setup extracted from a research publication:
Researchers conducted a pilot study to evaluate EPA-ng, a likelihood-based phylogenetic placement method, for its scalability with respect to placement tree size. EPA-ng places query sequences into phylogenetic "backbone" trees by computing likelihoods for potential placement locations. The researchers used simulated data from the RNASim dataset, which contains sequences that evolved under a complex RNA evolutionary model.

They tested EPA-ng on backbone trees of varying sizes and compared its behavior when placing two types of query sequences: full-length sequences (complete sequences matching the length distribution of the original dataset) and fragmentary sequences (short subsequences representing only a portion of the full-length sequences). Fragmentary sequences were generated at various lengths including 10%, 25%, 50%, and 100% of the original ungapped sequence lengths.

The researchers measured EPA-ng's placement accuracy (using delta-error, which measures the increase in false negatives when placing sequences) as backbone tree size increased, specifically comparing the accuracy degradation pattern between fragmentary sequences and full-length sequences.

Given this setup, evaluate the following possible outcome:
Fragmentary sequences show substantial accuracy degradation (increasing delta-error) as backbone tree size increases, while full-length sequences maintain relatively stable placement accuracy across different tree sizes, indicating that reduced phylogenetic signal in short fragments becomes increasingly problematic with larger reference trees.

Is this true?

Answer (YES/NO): YES